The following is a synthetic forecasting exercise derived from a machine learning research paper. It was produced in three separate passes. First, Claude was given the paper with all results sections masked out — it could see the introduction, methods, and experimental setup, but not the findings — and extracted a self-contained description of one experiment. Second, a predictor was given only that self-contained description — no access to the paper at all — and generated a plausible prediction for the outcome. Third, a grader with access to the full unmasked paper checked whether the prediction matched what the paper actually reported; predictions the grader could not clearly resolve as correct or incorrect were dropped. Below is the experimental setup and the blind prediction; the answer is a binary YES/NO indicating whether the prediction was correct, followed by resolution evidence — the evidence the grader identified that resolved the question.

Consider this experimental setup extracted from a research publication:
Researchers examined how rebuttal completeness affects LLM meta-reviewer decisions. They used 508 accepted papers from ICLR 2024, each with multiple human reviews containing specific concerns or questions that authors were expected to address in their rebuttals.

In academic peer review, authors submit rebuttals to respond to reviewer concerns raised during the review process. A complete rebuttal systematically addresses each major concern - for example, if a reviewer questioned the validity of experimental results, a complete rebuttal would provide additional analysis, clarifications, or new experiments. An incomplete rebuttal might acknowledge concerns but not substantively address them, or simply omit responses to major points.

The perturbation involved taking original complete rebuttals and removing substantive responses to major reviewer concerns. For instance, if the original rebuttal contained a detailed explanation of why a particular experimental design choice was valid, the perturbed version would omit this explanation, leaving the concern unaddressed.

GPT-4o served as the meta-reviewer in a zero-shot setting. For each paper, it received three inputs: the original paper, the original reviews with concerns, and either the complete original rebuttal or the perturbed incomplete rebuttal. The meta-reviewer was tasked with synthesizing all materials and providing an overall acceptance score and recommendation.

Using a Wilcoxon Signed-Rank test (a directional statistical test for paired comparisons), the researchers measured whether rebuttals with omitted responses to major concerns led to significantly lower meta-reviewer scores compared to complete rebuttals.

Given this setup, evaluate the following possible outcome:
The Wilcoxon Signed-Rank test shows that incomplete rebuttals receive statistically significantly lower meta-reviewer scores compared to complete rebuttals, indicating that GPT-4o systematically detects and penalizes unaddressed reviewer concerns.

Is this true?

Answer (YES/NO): NO